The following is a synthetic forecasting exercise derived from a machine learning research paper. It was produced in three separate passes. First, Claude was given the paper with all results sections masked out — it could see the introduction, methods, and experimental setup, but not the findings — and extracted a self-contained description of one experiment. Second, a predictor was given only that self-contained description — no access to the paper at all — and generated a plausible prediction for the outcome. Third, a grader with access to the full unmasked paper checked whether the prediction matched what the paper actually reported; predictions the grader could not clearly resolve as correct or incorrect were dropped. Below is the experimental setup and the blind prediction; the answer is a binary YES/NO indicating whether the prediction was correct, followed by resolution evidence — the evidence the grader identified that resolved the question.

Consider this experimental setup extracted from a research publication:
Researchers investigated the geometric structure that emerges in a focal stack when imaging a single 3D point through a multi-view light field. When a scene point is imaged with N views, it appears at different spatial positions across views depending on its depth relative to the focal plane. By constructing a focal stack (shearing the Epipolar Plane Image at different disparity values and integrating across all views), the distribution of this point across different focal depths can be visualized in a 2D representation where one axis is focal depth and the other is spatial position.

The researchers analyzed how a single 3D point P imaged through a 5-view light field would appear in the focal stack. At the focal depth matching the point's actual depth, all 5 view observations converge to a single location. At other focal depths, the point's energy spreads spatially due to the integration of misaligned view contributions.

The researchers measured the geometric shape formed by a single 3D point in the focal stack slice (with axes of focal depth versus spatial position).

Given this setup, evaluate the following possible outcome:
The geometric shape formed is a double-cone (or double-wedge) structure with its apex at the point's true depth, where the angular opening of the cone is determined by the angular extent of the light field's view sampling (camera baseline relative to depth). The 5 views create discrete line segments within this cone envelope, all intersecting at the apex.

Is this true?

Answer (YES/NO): YES